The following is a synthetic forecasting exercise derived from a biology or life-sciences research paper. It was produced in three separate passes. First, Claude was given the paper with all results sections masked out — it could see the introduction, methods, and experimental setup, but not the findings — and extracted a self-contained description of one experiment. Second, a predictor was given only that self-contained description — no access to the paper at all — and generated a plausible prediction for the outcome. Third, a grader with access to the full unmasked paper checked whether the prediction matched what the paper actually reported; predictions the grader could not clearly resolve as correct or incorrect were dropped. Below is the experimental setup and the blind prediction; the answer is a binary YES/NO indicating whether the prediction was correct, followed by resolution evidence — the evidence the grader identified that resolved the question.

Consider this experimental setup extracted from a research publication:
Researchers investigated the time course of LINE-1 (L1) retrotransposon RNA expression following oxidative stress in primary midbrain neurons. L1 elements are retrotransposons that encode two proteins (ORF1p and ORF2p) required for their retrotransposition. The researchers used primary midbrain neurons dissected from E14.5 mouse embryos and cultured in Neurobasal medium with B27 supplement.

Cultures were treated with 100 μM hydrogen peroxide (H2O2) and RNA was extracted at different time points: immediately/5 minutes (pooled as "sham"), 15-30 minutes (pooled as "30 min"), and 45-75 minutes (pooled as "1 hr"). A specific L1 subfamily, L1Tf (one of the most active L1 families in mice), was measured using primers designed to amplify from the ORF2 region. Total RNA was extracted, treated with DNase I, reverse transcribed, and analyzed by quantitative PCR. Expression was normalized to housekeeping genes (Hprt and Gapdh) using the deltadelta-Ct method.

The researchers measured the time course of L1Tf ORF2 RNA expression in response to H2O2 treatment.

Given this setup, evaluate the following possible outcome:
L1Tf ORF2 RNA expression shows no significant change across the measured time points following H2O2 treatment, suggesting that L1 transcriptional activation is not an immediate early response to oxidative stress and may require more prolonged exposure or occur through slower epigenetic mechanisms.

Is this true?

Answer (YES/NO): NO